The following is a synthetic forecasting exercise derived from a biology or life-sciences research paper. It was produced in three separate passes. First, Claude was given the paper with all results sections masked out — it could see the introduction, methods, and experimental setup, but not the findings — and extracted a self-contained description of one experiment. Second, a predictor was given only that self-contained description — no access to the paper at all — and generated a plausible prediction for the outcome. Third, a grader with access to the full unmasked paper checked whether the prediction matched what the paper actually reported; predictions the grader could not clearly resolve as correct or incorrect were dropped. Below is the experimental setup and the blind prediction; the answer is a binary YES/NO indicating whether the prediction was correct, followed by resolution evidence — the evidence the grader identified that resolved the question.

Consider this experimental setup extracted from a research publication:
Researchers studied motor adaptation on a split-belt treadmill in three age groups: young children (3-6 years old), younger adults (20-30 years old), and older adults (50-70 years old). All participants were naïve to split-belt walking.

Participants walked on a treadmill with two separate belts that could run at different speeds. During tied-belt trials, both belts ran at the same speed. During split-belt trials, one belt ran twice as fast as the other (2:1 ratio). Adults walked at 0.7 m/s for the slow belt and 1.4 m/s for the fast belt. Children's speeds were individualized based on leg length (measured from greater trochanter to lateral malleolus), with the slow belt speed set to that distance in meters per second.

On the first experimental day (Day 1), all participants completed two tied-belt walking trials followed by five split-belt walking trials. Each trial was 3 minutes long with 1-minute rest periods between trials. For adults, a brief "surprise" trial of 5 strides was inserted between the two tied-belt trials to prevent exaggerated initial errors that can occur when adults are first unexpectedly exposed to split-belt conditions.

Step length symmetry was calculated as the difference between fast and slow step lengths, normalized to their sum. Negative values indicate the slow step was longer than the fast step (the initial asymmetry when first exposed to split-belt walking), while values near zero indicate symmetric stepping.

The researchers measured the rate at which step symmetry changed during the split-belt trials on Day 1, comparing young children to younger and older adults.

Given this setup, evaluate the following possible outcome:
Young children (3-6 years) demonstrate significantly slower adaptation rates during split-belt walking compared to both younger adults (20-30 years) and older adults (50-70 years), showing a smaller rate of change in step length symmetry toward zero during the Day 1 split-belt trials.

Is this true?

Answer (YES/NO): YES